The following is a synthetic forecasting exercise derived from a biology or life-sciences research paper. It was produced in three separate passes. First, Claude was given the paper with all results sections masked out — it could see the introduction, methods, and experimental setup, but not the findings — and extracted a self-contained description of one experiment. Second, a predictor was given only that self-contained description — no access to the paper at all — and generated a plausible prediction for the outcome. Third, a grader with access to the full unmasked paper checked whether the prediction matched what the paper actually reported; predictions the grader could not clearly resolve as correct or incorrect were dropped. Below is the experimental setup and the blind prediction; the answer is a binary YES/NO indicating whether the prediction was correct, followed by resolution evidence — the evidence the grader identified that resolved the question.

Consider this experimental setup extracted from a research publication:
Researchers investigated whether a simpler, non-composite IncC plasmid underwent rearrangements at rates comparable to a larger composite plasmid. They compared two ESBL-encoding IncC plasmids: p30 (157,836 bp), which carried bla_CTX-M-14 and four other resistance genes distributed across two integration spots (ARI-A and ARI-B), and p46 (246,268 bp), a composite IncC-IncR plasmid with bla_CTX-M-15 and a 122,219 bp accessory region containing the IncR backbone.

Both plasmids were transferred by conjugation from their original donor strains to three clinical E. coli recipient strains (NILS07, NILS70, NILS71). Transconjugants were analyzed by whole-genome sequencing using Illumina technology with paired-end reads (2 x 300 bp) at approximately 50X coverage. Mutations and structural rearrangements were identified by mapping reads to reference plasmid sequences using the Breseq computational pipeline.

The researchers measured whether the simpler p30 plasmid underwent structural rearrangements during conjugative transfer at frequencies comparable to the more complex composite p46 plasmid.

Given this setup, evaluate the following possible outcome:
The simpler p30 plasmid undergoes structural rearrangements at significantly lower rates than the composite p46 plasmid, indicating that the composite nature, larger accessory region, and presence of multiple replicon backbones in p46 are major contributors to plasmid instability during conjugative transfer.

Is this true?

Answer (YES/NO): YES